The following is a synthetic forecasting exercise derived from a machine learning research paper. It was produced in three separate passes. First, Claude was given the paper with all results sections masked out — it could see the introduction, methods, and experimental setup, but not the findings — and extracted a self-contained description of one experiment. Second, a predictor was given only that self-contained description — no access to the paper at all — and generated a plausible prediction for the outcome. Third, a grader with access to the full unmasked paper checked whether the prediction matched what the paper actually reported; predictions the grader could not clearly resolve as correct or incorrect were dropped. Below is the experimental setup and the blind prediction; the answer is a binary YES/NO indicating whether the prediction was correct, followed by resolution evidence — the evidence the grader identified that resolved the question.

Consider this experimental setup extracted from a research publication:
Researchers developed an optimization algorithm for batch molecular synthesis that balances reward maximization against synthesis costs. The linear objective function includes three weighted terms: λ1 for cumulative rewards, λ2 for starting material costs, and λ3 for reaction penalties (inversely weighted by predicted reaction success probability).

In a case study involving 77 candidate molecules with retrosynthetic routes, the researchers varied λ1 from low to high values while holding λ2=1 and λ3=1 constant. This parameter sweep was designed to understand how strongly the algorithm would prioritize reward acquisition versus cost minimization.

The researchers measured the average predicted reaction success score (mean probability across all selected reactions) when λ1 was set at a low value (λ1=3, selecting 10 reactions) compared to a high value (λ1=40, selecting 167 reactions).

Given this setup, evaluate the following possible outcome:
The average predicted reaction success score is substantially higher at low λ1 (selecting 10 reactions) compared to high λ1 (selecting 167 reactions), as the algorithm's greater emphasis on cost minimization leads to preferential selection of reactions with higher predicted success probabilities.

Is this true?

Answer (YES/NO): YES